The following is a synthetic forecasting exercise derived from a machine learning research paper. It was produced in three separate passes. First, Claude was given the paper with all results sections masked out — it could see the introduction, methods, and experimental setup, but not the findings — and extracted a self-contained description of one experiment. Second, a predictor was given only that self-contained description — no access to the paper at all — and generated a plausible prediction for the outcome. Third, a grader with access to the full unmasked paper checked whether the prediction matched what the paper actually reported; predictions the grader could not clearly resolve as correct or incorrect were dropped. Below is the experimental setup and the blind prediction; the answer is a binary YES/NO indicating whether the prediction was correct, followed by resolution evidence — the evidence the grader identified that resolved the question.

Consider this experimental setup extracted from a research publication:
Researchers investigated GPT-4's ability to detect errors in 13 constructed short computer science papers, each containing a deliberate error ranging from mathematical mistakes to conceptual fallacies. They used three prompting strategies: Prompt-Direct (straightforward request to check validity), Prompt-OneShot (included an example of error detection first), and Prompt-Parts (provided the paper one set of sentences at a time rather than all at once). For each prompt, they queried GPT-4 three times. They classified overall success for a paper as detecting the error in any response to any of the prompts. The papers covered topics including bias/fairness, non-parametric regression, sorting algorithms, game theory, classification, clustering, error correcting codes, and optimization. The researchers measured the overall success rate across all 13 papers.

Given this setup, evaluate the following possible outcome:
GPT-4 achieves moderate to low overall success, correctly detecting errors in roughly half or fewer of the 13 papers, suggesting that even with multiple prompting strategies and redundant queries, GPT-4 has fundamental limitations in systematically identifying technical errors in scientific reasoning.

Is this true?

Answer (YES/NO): NO